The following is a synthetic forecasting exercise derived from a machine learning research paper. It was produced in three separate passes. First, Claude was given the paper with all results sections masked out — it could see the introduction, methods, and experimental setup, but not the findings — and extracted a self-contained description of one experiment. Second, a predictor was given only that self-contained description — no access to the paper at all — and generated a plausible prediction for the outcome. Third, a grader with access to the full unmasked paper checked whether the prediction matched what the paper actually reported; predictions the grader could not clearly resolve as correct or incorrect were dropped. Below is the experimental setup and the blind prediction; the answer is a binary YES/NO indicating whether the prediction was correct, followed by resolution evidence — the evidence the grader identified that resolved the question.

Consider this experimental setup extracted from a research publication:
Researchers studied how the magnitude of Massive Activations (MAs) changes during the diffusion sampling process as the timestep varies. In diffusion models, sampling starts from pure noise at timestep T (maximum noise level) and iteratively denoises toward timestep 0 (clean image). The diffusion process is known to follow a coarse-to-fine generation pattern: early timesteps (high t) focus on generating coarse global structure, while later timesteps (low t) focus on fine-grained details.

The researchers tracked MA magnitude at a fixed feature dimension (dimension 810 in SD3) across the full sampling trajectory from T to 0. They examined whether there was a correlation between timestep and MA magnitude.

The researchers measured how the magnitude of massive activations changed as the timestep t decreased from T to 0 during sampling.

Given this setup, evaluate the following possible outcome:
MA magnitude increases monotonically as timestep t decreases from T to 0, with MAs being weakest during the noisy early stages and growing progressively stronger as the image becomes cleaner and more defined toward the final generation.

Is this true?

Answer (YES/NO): YES